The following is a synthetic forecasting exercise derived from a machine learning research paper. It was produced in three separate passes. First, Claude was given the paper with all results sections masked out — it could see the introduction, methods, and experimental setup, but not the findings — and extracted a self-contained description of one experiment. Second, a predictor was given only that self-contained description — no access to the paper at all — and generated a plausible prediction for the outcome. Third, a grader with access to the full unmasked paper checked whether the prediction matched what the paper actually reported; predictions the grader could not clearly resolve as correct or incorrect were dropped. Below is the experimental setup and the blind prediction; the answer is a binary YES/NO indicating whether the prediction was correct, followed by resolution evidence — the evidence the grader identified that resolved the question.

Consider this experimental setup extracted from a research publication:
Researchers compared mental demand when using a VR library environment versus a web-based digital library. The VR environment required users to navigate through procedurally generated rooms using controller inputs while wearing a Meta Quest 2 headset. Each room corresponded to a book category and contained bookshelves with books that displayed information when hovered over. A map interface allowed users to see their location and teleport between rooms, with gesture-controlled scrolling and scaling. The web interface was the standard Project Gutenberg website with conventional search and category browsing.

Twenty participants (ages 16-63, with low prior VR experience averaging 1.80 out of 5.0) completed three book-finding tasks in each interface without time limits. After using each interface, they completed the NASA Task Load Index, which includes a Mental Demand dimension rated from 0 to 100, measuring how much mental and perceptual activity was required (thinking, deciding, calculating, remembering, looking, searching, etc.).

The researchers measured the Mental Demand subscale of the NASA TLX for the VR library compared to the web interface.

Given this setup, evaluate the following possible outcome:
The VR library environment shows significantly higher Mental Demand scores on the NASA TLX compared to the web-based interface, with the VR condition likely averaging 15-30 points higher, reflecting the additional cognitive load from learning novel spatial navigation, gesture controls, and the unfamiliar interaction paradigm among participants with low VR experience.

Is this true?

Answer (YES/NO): NO